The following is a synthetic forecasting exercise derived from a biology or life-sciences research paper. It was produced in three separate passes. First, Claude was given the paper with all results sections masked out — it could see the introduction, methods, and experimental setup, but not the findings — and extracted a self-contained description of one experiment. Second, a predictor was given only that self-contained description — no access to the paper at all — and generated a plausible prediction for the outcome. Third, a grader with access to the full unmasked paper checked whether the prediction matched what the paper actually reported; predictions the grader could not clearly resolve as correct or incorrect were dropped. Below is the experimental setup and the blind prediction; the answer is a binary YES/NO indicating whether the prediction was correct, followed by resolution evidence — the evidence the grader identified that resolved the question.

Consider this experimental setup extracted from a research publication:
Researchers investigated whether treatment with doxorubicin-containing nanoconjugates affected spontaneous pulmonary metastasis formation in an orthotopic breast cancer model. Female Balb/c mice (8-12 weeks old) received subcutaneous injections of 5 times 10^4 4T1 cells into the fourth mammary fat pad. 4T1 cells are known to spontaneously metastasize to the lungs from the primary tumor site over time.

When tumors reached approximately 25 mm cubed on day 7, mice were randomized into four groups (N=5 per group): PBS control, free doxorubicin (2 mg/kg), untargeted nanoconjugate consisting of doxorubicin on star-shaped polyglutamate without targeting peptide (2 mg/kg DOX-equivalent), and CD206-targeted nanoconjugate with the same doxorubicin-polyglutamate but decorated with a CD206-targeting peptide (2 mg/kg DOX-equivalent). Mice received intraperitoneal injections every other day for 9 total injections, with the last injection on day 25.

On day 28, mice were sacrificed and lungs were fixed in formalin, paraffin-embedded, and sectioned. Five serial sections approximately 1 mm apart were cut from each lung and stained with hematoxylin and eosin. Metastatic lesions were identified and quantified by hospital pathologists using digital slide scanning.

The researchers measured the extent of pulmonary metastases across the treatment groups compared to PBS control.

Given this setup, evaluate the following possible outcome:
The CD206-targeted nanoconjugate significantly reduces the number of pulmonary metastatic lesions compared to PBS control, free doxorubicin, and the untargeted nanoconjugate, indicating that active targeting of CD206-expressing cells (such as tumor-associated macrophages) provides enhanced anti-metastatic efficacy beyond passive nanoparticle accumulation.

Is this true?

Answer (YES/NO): NO